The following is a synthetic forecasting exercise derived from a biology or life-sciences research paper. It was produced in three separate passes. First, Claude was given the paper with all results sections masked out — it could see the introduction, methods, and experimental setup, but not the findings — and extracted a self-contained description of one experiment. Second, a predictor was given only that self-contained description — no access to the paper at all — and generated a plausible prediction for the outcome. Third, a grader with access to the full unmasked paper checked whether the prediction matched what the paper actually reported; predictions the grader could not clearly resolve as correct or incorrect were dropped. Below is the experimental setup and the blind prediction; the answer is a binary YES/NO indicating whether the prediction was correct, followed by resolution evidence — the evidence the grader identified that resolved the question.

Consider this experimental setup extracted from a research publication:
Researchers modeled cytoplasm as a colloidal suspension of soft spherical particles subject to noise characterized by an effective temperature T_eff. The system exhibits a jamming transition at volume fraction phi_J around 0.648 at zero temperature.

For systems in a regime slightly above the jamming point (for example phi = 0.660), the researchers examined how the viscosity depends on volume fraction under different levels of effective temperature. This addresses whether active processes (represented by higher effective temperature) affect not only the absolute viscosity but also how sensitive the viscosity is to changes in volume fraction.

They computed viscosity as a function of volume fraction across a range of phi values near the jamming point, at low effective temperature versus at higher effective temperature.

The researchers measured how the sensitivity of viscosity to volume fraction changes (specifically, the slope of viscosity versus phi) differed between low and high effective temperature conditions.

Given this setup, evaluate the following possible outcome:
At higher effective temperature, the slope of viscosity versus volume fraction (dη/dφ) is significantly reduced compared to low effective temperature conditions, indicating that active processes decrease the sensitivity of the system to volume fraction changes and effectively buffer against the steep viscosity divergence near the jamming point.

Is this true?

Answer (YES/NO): YES